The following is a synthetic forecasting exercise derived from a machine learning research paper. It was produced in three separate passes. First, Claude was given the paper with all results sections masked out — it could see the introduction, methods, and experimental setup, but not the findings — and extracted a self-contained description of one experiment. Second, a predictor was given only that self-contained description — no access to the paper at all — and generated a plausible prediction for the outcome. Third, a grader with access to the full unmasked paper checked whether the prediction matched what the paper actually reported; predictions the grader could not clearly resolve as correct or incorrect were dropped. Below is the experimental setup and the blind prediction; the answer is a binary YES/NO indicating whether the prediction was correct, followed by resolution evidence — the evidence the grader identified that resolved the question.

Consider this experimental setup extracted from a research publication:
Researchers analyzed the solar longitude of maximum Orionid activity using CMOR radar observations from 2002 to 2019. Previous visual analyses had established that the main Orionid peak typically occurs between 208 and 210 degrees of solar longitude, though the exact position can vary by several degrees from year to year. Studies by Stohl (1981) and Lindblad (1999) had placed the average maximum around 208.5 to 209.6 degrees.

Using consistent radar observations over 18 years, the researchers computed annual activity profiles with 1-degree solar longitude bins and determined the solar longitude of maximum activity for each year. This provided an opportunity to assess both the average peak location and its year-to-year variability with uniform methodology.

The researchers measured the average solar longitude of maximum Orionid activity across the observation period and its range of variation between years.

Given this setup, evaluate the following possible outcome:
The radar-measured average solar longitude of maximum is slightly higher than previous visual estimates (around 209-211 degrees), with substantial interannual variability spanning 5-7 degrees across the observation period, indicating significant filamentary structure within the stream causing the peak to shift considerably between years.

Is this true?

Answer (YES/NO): NO